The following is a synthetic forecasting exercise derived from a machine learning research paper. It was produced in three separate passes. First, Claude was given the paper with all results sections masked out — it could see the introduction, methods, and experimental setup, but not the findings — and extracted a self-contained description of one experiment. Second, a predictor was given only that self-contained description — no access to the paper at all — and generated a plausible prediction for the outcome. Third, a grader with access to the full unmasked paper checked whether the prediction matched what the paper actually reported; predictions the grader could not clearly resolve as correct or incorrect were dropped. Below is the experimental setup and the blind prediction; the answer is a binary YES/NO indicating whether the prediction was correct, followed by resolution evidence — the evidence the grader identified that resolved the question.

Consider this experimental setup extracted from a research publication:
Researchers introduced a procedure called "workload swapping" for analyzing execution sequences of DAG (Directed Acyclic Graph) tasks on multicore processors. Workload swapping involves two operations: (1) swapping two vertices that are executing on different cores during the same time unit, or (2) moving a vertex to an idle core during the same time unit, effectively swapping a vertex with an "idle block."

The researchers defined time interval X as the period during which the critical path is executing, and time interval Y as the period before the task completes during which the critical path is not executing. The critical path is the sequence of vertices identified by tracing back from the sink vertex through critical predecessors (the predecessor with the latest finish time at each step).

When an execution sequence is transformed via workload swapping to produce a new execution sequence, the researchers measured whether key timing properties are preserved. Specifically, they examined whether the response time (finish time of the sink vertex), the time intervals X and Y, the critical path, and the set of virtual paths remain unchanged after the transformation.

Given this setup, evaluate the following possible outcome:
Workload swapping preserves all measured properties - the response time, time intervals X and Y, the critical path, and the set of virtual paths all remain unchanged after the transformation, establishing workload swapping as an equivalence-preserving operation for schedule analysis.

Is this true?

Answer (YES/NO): YES